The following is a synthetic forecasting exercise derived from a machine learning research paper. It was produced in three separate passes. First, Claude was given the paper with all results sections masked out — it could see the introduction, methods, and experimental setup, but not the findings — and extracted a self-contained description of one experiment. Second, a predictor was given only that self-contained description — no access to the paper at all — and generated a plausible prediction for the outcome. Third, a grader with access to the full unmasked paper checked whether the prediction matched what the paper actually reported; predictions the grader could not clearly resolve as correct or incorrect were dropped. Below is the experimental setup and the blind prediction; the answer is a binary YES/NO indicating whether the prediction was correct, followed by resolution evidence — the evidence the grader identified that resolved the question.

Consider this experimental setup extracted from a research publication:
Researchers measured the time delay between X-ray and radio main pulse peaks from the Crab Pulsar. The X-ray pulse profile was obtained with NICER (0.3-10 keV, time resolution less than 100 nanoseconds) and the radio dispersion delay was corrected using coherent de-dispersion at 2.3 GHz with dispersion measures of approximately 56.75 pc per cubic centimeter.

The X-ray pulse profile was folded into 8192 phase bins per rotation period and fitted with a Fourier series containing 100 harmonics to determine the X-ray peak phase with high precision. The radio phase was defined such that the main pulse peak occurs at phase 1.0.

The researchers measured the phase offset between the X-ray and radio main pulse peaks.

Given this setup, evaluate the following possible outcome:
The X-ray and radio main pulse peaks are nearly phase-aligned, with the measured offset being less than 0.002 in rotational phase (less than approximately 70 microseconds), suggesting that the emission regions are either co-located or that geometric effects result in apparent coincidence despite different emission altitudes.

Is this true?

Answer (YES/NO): NO